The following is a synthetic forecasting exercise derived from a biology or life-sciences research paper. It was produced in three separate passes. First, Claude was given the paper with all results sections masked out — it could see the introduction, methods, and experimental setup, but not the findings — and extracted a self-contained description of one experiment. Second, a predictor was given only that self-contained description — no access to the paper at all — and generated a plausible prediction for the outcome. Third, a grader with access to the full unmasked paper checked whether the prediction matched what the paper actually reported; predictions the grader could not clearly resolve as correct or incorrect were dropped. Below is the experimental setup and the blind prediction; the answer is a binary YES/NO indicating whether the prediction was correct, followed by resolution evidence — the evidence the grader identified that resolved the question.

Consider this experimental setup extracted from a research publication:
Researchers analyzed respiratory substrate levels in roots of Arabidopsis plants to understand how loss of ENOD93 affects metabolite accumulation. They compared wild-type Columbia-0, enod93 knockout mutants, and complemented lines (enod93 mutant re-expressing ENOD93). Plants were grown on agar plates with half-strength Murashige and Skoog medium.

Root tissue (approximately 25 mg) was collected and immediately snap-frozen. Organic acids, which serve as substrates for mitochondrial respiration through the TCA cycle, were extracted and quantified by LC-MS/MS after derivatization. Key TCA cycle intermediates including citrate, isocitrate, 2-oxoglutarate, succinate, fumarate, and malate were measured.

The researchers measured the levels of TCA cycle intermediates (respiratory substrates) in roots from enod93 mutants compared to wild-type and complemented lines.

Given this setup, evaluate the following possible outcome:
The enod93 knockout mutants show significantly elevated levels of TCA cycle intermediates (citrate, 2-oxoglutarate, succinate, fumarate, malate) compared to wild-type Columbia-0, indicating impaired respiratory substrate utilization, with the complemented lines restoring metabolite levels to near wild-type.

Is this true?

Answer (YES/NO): NO